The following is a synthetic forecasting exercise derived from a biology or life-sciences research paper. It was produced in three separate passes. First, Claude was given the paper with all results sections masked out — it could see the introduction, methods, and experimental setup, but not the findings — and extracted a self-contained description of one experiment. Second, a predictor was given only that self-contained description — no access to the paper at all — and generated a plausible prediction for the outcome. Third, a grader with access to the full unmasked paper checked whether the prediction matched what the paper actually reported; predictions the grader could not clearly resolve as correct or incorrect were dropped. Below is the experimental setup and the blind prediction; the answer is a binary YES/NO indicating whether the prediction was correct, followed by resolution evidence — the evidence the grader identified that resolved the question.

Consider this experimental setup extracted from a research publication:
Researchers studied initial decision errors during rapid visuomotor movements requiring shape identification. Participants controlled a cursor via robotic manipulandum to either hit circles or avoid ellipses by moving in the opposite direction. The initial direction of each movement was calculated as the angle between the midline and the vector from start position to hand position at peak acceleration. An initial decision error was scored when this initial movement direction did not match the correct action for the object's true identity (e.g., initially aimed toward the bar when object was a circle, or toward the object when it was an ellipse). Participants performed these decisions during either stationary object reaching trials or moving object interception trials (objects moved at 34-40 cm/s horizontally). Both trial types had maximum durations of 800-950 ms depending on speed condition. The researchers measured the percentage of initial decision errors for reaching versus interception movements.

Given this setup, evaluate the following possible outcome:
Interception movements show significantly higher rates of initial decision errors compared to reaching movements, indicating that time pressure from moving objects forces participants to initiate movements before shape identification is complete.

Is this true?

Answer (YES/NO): YES